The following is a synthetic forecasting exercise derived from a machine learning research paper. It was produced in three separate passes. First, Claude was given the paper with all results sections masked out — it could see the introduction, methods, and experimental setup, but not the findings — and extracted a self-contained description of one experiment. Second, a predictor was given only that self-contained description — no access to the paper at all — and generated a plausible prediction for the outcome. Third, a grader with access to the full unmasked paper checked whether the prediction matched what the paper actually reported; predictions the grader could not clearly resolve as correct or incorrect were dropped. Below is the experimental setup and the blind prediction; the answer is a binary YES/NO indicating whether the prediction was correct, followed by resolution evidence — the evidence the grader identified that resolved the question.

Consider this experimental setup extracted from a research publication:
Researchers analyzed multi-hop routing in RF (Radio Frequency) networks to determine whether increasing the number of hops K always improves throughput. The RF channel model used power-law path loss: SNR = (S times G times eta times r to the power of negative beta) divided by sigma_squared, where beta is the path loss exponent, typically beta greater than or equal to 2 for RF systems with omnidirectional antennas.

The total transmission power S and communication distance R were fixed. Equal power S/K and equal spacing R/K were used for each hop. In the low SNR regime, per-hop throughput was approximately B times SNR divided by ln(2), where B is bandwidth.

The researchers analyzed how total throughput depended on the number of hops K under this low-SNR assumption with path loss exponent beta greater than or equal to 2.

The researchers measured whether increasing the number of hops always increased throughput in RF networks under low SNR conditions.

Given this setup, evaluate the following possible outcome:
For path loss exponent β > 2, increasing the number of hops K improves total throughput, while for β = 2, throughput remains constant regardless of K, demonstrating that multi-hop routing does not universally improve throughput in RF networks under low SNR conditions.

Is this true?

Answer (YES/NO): YES